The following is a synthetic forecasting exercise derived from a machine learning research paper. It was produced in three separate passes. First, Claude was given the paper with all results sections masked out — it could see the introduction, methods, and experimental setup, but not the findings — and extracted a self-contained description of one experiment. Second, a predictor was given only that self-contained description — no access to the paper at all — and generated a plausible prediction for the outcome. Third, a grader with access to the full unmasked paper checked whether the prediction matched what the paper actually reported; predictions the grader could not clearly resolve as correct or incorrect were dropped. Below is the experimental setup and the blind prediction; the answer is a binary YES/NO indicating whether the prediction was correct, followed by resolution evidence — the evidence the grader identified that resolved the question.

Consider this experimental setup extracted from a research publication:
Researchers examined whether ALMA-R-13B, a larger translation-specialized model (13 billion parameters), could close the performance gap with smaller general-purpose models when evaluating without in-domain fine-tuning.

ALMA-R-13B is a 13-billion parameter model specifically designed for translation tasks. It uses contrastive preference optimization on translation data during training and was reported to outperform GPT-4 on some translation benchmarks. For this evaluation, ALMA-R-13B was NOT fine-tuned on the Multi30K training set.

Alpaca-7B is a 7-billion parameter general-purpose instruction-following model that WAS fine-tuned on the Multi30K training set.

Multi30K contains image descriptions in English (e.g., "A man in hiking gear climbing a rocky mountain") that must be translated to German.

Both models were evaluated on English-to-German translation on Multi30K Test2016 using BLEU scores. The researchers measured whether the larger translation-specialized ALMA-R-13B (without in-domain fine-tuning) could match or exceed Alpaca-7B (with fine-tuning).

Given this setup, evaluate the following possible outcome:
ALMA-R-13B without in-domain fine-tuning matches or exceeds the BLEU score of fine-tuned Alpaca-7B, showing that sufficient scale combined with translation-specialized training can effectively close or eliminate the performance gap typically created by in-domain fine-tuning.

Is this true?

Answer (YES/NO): NO